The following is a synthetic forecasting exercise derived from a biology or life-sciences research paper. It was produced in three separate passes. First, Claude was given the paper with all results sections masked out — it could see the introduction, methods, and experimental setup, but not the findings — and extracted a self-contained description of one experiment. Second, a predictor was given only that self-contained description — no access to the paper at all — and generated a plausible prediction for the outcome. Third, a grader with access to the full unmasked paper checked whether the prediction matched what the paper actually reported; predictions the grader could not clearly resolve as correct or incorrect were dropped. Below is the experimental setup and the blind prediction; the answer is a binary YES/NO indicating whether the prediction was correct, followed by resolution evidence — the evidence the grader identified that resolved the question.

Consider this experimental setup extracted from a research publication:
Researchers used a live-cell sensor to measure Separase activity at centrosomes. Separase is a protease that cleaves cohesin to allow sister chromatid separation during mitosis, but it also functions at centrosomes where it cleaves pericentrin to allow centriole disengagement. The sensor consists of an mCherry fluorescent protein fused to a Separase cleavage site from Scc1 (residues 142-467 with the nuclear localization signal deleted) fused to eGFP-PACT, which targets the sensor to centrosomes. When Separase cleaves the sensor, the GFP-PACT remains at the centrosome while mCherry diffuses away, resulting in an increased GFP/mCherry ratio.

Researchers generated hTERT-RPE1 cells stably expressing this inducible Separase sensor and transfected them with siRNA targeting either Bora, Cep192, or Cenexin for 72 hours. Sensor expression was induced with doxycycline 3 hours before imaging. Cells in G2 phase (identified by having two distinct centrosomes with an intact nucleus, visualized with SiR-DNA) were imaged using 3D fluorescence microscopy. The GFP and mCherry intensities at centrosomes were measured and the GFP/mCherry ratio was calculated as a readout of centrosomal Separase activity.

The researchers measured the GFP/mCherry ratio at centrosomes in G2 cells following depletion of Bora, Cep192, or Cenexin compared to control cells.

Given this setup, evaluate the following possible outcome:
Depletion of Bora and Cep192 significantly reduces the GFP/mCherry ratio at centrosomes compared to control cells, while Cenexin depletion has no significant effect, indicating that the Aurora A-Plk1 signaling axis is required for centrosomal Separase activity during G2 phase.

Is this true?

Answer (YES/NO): NO